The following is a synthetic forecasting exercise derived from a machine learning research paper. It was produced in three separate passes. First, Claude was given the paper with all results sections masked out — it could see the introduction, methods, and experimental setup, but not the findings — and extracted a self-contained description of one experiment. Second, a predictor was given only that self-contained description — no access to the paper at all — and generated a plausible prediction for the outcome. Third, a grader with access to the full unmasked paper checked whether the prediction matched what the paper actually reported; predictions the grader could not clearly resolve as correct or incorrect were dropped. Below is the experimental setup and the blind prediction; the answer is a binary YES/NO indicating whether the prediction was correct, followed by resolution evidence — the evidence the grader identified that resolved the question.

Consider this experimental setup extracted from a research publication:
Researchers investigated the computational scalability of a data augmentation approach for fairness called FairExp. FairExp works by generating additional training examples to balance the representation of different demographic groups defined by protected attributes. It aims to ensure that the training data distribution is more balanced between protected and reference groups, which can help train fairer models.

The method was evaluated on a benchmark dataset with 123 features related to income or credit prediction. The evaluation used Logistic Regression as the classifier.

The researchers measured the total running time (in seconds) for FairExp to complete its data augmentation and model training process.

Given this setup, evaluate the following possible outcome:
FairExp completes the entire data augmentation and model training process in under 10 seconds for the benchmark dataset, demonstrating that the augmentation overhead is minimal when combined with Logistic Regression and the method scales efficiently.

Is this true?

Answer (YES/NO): NO